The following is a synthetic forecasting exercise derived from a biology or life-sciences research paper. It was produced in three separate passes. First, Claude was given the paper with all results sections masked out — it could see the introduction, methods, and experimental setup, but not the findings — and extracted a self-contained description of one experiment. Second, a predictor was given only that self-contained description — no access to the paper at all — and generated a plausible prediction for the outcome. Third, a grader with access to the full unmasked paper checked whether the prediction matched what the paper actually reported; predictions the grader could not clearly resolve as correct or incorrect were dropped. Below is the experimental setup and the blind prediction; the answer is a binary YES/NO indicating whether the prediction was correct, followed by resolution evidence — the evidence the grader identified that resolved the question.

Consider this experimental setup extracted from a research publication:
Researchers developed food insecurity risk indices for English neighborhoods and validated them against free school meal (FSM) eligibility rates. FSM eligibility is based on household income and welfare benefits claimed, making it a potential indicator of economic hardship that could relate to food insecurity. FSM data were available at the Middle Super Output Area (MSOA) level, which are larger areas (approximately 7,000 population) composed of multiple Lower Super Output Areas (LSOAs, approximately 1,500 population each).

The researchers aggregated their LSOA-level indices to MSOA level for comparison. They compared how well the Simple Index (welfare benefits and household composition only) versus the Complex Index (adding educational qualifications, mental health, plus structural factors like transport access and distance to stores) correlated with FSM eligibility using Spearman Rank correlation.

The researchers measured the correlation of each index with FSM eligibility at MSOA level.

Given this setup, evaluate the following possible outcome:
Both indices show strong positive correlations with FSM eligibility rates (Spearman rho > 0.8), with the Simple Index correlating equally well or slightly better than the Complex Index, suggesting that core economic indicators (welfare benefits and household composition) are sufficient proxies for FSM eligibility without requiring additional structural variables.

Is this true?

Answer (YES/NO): NO